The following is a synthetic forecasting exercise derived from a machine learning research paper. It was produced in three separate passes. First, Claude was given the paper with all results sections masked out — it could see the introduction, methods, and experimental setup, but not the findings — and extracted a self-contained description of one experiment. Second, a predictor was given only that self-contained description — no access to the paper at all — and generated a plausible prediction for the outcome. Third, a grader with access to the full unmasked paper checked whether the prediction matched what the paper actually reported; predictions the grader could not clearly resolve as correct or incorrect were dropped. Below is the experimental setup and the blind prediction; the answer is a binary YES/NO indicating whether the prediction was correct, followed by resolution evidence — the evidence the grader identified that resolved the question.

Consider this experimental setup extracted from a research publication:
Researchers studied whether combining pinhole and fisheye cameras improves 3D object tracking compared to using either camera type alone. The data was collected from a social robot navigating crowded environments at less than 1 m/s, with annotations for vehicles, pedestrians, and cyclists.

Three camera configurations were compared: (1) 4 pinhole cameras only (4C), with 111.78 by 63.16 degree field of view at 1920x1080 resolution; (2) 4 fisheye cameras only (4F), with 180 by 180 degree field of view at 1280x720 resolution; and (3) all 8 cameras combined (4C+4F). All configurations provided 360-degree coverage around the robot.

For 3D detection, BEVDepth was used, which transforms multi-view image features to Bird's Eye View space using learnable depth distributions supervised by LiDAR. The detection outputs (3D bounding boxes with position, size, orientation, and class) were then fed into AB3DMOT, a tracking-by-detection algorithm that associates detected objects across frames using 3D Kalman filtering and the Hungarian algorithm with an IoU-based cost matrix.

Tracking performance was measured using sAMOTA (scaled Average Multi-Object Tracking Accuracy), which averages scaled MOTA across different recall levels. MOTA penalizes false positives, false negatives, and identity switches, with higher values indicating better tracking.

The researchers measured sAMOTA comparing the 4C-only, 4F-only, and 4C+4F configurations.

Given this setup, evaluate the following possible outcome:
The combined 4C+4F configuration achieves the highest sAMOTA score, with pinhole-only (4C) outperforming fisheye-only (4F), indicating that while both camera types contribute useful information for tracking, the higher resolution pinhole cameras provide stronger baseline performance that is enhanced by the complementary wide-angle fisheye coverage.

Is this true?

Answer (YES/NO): YES